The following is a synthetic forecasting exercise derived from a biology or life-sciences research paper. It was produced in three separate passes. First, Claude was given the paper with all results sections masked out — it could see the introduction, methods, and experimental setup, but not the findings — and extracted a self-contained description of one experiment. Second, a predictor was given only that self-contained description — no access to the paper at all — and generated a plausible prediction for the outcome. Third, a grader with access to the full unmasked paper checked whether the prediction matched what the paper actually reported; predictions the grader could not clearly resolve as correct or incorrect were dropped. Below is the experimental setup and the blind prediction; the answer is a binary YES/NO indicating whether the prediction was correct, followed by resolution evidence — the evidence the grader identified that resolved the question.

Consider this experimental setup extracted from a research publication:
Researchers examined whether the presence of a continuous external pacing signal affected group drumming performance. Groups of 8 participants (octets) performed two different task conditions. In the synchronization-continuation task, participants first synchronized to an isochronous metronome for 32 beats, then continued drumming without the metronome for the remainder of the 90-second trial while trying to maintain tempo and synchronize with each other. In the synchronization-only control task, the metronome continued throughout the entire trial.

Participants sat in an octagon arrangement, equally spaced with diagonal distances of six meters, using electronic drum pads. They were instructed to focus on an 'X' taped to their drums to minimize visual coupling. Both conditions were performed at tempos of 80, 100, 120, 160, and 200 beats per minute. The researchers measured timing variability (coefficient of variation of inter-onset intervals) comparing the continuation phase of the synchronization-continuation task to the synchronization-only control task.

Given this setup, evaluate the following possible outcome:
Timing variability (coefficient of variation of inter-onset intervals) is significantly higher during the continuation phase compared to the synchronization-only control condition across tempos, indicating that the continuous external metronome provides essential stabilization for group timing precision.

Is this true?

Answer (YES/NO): NO